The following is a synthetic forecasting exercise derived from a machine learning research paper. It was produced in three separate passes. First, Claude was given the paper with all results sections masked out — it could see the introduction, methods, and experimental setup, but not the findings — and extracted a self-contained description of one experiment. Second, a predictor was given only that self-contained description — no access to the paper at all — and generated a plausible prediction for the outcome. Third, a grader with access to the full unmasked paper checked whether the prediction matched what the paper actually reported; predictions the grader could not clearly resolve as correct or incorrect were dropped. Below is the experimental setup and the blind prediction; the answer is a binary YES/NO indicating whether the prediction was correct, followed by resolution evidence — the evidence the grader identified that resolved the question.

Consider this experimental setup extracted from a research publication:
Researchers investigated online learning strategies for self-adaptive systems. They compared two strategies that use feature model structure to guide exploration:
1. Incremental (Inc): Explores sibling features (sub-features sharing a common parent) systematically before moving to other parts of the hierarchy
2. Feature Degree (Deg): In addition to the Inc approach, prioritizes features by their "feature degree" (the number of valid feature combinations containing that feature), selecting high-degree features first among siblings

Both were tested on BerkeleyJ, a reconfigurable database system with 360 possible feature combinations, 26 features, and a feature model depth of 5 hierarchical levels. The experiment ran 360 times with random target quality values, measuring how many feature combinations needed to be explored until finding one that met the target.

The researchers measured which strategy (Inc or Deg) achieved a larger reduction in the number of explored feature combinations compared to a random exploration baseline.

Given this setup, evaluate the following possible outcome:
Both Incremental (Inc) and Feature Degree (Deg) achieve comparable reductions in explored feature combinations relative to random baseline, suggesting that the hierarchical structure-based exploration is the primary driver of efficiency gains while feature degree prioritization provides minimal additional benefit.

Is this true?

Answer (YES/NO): NO